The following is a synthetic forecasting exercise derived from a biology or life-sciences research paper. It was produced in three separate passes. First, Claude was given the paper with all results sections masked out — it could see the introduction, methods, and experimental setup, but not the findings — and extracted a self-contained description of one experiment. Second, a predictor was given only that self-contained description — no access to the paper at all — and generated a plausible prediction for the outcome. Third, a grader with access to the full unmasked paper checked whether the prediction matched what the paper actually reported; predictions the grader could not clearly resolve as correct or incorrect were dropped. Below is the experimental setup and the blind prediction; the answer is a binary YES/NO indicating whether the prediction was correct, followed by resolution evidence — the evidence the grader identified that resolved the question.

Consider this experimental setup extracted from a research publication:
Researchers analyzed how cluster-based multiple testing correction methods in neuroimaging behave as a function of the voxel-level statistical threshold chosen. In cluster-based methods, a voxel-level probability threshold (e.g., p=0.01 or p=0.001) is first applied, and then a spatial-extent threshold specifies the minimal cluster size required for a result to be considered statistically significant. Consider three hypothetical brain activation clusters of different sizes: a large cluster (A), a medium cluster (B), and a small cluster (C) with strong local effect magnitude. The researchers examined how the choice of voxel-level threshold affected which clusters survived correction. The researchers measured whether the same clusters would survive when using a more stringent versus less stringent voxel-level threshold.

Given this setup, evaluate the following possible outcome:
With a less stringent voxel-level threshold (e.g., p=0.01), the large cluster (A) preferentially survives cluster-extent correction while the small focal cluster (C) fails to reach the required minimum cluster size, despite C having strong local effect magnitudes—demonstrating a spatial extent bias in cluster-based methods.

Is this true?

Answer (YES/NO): YES